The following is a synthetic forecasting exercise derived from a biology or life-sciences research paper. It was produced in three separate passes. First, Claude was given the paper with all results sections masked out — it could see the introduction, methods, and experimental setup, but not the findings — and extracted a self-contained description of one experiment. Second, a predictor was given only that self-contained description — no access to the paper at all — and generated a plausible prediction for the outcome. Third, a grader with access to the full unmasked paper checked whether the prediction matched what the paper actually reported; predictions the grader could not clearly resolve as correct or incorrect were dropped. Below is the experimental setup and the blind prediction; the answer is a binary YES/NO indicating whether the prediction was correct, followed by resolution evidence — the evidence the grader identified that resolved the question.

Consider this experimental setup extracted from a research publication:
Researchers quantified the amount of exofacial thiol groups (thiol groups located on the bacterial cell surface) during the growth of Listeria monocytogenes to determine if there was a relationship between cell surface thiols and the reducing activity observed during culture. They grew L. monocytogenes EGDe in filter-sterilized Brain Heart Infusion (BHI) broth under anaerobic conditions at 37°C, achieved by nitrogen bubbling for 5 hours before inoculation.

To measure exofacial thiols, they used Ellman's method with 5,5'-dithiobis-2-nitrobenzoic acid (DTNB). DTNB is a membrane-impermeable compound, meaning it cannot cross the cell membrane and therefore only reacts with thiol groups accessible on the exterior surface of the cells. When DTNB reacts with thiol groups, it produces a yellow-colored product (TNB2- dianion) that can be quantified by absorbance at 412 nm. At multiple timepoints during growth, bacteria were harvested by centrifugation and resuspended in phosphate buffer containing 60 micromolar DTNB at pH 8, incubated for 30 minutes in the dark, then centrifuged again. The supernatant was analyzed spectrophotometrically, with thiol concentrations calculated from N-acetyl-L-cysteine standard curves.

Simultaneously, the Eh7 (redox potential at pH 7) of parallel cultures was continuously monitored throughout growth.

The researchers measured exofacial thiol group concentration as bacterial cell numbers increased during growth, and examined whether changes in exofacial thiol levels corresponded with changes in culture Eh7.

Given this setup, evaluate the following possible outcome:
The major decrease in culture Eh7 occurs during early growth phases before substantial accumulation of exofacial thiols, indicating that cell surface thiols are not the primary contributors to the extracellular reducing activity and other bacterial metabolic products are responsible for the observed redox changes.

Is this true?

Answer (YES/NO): NO